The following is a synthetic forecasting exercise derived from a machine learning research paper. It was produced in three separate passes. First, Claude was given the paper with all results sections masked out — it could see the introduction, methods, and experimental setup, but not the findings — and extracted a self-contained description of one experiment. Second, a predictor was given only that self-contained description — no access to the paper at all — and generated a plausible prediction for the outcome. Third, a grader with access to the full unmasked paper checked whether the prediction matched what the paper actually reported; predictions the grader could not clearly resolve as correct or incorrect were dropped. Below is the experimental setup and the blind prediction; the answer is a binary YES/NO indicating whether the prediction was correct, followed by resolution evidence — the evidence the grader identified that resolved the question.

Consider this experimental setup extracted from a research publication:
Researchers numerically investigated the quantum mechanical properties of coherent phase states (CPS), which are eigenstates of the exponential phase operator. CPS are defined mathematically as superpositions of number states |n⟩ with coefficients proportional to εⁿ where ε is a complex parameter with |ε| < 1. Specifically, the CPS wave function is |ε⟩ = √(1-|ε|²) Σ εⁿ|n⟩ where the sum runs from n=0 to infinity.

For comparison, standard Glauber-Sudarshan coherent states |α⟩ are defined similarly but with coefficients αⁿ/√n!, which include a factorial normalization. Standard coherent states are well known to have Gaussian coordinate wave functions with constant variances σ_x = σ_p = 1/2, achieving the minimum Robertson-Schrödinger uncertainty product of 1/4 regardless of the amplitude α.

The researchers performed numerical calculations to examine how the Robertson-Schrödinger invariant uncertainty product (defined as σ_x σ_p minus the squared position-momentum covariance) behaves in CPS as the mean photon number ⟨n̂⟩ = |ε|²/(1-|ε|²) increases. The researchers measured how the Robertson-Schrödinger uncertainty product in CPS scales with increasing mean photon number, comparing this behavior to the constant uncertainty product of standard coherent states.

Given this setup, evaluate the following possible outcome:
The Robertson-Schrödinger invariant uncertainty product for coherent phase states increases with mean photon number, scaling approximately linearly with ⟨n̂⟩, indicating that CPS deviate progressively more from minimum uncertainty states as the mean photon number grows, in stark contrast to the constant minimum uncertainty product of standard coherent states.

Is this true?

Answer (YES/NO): NO